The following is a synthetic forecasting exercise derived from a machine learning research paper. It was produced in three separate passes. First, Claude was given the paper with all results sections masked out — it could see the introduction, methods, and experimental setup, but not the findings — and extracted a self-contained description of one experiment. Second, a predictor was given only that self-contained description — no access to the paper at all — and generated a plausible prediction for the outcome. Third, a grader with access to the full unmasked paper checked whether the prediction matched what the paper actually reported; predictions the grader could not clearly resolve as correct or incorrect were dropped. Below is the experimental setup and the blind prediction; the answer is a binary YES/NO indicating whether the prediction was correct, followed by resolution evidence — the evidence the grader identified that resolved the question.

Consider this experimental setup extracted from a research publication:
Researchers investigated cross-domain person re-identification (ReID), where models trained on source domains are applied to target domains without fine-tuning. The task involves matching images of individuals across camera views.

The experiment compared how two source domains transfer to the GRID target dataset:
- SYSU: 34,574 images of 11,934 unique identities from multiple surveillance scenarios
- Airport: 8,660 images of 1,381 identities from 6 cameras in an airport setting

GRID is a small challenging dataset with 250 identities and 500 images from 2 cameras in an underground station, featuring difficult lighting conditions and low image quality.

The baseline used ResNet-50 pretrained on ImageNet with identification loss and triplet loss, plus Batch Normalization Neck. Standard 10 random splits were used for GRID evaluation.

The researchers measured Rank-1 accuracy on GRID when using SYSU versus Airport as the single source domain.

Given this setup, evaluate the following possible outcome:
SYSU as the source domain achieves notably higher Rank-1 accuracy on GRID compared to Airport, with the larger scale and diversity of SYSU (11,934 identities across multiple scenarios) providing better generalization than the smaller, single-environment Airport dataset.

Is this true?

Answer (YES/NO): NO